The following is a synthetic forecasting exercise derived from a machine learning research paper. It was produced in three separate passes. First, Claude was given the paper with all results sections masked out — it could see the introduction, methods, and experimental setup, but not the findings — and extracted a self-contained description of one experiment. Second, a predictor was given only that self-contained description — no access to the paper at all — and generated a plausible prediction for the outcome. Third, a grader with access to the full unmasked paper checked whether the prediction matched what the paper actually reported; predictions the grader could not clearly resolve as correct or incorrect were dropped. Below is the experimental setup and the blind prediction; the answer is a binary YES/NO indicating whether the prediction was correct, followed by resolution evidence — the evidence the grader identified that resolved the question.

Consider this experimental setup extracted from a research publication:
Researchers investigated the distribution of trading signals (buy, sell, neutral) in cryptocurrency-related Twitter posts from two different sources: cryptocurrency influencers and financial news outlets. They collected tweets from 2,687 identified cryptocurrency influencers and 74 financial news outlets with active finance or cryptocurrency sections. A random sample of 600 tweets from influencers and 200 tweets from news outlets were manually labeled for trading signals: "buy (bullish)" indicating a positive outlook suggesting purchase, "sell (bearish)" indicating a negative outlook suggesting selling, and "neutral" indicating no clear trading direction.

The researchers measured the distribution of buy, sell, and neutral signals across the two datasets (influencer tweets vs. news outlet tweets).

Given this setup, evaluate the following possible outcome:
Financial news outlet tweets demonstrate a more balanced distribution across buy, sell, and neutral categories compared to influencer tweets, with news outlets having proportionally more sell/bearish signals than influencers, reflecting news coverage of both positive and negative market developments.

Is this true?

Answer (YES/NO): YES